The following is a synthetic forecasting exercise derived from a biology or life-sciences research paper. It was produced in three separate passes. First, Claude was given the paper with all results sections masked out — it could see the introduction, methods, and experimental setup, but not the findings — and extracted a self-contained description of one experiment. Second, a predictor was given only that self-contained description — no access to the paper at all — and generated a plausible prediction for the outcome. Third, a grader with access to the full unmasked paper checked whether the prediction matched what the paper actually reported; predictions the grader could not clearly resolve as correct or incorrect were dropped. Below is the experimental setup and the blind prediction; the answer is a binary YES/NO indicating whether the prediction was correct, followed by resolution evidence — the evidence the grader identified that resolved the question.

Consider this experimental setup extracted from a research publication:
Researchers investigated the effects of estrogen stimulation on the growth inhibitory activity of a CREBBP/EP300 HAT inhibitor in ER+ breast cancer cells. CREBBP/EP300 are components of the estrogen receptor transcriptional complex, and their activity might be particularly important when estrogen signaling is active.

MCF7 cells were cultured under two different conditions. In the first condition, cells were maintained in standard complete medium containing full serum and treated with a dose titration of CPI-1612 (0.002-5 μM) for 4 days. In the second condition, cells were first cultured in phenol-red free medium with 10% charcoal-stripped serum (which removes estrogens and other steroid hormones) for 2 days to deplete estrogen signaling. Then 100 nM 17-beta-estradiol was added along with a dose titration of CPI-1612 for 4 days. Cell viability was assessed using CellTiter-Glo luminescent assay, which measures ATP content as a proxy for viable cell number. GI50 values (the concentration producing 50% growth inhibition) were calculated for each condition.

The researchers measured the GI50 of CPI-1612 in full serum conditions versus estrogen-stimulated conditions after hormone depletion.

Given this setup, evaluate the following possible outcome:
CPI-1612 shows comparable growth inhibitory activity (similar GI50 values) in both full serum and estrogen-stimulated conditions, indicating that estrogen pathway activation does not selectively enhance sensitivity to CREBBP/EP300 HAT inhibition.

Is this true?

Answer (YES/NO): YES